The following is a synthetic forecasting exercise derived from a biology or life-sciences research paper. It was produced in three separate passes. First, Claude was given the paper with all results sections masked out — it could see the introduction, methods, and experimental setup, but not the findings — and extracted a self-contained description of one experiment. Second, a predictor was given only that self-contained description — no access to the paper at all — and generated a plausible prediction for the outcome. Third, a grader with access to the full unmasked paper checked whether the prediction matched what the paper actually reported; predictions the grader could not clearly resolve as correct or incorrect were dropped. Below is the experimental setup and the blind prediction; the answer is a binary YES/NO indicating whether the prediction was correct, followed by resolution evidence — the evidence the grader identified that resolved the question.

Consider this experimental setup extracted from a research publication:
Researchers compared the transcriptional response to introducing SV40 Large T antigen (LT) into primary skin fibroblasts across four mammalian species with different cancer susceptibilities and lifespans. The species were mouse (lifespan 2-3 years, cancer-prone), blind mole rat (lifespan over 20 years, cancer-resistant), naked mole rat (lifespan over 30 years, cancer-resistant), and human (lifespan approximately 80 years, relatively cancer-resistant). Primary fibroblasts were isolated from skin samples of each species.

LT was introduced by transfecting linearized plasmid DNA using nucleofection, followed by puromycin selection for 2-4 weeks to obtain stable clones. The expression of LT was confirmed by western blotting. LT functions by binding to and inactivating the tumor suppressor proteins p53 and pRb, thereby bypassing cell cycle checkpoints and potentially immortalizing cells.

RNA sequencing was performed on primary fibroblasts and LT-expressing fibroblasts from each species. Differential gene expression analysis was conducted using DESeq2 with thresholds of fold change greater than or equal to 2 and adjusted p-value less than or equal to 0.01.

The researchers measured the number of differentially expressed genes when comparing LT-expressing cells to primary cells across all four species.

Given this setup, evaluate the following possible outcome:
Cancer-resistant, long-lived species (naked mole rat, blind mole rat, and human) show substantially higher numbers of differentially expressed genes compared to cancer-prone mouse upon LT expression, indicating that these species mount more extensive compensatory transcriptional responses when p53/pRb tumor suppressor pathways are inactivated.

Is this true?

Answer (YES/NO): NO